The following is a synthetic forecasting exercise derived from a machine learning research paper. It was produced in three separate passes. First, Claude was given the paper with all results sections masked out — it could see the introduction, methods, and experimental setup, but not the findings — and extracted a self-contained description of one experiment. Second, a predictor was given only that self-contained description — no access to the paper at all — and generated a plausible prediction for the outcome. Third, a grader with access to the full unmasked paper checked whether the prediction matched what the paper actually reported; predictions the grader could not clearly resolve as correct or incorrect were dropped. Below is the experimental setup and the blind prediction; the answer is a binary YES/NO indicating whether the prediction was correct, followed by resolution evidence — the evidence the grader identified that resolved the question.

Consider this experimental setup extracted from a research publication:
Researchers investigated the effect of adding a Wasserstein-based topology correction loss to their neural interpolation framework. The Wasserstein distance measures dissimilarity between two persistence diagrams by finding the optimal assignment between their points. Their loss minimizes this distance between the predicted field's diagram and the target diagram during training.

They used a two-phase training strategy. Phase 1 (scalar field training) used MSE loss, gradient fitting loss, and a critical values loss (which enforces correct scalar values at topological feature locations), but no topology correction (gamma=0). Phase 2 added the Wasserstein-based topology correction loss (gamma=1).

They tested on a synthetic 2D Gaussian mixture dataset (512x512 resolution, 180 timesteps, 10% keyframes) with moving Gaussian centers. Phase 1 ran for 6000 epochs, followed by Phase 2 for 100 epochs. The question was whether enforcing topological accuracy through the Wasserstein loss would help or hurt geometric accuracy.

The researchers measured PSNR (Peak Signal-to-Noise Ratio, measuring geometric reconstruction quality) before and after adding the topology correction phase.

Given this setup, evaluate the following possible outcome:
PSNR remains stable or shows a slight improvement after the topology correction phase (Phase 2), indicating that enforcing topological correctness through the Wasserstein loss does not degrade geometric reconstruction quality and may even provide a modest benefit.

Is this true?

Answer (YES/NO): YES